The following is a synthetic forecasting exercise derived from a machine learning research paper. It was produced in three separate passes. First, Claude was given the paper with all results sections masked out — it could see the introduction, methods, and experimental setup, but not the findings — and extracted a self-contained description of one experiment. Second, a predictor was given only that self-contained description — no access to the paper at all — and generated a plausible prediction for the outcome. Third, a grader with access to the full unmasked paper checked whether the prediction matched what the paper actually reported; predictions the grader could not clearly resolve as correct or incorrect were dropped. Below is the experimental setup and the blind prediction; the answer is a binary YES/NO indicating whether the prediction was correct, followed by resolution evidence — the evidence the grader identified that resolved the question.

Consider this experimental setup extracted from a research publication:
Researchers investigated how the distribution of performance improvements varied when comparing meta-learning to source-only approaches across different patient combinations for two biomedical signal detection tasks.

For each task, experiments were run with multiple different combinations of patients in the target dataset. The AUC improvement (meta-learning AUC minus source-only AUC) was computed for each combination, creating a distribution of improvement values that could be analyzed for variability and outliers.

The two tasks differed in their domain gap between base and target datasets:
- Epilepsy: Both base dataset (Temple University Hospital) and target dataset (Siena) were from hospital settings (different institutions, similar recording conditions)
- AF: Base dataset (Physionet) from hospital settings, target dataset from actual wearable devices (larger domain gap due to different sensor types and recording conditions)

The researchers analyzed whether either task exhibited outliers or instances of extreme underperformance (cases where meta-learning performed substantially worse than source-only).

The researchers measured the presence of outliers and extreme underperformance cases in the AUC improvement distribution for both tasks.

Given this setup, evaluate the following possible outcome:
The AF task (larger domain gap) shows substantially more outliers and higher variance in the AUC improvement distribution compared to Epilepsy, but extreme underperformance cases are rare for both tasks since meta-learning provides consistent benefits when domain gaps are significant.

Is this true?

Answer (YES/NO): NO